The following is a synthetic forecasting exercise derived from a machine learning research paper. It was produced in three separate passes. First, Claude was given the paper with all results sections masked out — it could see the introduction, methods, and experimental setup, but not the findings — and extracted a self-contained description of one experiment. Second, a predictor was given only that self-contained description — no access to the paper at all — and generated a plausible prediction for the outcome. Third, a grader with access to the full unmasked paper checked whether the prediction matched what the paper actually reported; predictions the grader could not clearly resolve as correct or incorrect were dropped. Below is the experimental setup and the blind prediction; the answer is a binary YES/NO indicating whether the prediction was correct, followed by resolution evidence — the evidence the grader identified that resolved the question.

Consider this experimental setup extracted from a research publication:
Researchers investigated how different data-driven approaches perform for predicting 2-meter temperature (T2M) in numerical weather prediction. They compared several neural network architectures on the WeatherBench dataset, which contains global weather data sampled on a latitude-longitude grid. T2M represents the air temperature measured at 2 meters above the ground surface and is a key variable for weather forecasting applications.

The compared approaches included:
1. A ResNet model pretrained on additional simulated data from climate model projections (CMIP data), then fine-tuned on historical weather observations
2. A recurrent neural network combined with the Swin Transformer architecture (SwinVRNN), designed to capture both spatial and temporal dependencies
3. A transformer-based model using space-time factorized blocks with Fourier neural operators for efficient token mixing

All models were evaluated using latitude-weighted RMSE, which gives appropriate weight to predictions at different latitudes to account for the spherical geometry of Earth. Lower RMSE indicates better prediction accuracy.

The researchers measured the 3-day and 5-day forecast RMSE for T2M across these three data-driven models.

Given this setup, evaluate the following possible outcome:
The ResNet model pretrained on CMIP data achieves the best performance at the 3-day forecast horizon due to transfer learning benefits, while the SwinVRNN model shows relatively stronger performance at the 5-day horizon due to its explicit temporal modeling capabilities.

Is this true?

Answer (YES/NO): NO